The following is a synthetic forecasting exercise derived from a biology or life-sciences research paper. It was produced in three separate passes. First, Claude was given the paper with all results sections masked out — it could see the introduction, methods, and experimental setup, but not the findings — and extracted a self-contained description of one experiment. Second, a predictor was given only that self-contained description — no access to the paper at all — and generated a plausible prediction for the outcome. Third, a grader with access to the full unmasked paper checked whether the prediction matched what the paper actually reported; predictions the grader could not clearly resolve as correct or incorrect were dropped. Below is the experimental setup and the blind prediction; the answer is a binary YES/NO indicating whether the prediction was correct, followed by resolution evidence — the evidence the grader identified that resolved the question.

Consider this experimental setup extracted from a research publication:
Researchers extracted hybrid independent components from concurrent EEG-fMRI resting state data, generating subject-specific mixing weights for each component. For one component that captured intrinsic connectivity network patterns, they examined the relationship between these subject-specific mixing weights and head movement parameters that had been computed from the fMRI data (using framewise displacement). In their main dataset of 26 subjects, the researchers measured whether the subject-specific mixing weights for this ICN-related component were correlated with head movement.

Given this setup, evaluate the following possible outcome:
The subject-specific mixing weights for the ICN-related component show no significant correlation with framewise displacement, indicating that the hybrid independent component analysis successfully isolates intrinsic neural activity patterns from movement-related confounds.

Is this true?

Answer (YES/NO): NO